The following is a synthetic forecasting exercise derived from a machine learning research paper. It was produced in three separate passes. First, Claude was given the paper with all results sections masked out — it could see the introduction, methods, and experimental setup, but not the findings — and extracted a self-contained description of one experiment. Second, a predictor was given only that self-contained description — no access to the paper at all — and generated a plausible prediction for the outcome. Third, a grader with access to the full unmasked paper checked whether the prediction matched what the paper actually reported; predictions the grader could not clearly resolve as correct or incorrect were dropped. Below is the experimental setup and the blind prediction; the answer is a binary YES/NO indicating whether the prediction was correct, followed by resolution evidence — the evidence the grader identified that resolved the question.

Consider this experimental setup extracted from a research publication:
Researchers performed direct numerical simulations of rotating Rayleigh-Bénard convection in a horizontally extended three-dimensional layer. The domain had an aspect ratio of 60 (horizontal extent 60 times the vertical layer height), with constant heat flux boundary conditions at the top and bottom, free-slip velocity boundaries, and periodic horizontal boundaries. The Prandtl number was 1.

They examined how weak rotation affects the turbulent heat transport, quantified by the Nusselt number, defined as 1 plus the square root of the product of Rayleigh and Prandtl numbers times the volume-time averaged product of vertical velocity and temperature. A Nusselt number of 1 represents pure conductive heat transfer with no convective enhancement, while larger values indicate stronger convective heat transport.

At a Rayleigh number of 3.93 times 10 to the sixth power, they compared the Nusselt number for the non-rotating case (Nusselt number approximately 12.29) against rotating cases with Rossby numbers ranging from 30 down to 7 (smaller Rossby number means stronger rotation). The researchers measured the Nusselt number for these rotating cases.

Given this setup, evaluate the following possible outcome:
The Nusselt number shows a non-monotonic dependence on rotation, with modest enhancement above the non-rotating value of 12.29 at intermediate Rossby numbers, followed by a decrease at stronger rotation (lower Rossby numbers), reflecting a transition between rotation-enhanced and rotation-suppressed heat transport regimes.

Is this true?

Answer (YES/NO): NO